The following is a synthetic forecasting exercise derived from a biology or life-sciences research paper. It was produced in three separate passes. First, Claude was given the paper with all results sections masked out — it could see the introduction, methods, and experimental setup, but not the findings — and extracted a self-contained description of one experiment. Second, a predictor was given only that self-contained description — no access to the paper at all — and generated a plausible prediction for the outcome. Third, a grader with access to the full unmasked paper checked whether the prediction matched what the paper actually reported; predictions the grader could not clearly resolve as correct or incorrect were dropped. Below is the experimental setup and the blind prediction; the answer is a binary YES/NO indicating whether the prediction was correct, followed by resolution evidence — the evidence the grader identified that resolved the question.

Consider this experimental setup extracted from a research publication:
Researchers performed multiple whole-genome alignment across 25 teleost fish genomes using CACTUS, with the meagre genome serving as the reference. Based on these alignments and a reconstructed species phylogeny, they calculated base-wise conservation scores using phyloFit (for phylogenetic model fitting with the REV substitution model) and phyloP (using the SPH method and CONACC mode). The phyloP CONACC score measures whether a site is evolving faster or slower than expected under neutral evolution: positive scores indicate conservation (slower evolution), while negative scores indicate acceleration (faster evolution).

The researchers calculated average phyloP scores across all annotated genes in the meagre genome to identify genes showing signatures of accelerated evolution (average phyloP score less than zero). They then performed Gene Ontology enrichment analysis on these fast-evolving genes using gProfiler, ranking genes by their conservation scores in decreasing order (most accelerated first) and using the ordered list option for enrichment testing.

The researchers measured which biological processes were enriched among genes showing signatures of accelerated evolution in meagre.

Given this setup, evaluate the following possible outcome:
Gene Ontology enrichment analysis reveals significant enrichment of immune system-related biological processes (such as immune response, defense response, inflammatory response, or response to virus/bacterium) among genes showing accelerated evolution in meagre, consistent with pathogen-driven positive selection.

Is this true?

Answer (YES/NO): YES